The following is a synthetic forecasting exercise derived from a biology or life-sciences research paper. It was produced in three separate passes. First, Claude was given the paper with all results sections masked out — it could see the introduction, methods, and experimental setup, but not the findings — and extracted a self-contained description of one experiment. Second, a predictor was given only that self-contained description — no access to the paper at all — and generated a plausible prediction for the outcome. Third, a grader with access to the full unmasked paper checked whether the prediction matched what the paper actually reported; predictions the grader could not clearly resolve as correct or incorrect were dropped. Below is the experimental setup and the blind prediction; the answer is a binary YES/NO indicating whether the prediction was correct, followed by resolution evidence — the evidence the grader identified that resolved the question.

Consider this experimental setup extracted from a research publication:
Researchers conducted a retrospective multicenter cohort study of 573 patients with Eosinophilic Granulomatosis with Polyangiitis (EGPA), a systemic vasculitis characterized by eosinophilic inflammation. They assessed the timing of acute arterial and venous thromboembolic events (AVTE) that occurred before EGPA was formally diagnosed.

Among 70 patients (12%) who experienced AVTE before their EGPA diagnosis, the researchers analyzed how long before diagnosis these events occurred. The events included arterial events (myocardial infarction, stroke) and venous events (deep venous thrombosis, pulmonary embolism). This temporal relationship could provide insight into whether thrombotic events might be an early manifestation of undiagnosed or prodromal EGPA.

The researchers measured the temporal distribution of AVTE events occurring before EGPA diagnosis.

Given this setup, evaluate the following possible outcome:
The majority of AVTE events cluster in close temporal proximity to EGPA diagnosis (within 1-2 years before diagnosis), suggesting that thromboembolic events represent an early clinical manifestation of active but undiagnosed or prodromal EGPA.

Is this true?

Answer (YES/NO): YES